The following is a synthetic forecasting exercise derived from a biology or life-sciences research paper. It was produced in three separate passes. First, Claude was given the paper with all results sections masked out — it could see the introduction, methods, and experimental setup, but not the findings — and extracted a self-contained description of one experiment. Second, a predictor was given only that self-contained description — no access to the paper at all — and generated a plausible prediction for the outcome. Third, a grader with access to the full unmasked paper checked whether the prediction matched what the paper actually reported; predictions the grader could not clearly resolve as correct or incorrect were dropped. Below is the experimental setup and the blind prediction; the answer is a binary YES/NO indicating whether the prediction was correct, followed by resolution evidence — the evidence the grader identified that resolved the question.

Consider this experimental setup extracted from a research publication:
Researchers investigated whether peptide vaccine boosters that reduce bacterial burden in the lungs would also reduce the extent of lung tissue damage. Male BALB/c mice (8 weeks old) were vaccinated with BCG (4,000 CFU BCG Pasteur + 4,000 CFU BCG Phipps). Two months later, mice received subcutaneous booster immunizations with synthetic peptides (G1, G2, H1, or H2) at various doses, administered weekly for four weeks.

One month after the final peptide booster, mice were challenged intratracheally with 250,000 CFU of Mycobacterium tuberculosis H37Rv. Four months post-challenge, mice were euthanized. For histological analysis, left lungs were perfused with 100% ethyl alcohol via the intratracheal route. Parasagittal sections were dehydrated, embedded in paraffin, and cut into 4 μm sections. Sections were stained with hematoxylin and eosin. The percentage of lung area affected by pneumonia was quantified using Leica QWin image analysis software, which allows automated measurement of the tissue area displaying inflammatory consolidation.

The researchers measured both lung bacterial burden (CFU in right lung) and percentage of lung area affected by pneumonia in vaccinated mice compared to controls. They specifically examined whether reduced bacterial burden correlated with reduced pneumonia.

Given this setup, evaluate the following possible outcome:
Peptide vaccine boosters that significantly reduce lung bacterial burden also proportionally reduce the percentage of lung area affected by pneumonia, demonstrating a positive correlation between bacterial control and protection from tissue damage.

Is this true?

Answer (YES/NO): NO